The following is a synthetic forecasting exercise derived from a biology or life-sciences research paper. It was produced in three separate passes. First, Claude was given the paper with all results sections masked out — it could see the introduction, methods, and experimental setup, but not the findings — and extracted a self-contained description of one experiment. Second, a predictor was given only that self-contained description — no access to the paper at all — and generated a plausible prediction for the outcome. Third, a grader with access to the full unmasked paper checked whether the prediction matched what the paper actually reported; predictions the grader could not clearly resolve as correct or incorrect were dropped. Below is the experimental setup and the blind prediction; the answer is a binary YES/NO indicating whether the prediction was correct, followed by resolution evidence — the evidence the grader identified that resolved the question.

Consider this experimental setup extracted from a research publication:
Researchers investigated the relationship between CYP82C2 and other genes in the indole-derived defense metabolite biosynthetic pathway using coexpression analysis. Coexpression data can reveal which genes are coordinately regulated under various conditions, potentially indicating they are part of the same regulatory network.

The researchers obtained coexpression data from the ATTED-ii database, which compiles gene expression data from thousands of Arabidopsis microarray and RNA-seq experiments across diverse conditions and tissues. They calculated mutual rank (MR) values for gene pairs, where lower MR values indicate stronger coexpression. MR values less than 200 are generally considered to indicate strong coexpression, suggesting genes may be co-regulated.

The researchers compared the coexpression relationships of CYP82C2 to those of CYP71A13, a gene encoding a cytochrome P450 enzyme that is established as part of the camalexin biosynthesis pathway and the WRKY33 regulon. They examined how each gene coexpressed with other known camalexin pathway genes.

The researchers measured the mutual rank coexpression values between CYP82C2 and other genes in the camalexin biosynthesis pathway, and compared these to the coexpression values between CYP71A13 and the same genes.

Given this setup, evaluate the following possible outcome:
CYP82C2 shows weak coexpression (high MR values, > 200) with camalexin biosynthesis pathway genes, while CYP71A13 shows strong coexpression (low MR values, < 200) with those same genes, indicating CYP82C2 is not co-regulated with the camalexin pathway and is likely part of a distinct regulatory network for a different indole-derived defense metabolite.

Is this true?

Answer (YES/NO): NO